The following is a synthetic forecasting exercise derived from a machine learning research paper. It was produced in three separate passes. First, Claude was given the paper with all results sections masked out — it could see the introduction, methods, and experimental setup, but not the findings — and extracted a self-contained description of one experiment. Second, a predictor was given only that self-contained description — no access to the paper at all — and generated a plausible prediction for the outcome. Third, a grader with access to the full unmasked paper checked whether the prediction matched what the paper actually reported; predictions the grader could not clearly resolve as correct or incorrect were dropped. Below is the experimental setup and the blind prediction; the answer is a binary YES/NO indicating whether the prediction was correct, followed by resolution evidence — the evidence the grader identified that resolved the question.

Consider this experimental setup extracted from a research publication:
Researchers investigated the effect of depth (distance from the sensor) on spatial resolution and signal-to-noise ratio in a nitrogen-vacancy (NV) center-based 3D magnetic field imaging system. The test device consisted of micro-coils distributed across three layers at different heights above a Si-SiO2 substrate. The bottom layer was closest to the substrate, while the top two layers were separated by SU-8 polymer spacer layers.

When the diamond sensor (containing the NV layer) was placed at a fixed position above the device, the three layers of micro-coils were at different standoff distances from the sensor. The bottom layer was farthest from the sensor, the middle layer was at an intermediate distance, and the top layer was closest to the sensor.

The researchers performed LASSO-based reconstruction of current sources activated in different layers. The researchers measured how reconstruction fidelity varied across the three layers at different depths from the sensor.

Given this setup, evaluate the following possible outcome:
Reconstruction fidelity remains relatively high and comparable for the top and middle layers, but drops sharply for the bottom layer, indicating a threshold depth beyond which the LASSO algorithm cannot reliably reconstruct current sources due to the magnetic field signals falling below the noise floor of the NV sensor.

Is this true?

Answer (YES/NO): NO